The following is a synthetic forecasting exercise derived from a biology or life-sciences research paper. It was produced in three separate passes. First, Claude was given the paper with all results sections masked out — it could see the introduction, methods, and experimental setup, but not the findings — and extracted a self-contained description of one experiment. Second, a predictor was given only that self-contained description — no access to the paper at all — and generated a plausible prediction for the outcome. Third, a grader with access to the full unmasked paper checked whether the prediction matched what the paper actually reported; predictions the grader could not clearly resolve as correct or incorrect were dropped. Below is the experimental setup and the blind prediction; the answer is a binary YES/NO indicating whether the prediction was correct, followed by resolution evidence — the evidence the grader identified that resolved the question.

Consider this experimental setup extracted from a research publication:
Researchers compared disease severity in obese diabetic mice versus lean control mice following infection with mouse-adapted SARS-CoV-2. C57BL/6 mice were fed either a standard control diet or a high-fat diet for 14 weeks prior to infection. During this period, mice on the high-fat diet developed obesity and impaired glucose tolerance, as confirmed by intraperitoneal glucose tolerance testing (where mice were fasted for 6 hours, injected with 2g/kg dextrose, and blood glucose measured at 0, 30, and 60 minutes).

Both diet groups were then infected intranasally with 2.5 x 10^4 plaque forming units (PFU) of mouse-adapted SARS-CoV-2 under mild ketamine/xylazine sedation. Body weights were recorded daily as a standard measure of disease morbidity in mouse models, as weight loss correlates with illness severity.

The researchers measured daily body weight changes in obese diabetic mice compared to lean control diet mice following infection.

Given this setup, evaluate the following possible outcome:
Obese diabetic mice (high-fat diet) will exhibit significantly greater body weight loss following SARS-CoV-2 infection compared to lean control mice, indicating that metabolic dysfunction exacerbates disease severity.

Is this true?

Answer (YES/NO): YES